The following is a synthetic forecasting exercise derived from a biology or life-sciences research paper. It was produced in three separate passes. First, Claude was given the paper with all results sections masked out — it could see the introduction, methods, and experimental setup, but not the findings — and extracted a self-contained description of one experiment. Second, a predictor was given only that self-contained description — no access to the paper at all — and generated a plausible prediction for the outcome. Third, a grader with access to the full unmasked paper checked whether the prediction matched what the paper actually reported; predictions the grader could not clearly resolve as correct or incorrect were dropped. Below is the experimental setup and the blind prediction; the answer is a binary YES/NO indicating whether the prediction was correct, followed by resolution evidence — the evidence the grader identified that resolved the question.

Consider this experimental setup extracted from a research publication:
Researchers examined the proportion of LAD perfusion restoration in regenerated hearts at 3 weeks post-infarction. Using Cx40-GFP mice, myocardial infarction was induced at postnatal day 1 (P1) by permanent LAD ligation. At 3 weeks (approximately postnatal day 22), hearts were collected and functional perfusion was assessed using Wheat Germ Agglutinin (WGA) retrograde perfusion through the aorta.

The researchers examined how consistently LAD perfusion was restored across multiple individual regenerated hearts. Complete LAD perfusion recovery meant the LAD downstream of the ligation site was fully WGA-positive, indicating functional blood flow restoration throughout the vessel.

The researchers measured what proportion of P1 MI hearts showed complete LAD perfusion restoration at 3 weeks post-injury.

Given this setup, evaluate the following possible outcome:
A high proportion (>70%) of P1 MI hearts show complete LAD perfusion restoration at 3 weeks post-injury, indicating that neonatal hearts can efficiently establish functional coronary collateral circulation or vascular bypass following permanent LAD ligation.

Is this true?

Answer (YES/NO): YES